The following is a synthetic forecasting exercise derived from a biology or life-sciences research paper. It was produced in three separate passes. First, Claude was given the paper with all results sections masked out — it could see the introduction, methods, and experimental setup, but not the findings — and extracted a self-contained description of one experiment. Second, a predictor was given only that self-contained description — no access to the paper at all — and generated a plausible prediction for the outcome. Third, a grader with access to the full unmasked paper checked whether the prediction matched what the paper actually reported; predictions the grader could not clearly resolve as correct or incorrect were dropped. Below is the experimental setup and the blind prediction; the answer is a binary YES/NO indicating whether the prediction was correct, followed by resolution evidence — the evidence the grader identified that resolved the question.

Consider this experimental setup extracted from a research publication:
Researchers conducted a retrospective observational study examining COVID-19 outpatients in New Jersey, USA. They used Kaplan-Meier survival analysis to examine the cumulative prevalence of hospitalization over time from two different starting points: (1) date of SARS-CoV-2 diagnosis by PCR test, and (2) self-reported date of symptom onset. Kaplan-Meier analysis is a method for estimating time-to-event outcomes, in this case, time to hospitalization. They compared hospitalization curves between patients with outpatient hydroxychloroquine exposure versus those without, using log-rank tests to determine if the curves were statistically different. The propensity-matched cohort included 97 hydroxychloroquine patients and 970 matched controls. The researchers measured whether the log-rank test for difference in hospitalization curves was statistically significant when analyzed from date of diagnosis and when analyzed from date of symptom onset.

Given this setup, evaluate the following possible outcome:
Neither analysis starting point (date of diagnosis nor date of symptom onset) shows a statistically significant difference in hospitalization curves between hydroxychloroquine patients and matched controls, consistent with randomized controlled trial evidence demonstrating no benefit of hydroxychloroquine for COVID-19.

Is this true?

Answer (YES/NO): NO